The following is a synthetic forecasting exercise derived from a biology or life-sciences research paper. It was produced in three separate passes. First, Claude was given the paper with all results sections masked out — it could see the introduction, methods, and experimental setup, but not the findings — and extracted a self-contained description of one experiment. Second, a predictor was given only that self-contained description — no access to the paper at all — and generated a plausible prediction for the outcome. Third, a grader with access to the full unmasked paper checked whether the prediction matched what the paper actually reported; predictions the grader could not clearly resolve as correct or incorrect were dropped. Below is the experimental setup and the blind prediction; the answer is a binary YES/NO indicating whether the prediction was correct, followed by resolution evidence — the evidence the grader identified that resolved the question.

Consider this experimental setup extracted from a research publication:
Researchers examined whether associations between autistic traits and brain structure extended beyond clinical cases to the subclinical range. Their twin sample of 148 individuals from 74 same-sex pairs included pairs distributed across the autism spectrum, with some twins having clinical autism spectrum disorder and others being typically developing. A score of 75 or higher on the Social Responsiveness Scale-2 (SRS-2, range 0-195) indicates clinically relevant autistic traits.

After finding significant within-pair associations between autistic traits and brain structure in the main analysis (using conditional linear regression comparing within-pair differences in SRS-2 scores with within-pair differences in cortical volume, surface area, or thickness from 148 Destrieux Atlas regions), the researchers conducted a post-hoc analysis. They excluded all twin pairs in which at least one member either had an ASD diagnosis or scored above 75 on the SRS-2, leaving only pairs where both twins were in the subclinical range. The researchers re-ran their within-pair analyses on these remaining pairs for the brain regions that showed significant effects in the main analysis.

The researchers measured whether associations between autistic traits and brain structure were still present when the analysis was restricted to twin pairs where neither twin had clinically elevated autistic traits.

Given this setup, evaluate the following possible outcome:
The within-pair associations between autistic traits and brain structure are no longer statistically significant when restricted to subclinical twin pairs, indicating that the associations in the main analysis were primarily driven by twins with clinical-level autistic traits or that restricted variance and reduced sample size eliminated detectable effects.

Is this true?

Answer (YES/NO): YES